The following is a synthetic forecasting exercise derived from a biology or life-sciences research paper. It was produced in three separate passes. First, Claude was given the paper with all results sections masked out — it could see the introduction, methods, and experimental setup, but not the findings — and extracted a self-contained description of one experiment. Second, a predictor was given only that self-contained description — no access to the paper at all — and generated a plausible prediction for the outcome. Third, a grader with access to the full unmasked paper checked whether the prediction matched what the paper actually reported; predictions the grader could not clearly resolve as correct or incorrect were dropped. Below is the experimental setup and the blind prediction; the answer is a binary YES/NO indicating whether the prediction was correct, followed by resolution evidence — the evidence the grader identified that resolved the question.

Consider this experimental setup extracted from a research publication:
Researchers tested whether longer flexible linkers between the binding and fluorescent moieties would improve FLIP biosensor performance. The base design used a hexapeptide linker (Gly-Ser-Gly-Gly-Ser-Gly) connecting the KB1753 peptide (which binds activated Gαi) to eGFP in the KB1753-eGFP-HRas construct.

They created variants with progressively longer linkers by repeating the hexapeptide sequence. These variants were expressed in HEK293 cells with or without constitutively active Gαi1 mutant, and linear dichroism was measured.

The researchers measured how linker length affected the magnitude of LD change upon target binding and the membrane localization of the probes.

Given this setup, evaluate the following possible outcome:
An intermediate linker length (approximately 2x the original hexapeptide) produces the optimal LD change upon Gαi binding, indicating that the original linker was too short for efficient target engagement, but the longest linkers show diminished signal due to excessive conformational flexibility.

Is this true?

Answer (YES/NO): NO